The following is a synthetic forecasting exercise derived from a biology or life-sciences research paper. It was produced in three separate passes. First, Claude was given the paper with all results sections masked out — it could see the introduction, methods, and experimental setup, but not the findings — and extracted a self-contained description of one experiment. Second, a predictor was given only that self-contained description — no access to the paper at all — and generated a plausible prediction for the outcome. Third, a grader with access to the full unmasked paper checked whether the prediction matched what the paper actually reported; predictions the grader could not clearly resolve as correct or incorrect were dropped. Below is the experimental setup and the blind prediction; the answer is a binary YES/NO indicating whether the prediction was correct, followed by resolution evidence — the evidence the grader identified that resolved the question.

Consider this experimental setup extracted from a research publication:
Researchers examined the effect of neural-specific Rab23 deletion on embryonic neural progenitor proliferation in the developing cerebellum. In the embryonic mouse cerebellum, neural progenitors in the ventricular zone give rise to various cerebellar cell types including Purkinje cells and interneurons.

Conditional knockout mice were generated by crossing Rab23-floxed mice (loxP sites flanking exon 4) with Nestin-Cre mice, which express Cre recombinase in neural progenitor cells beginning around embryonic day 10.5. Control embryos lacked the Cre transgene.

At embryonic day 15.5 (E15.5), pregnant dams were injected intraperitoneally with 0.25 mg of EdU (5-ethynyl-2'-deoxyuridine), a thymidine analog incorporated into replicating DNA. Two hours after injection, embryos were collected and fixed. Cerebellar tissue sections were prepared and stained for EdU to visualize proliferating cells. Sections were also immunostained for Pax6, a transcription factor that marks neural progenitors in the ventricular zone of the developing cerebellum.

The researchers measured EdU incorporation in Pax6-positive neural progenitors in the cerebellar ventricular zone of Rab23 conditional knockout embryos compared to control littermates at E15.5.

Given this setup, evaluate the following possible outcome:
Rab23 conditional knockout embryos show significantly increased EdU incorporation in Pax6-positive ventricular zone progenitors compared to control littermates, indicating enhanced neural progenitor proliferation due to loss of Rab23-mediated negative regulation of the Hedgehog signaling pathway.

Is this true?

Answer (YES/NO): NO